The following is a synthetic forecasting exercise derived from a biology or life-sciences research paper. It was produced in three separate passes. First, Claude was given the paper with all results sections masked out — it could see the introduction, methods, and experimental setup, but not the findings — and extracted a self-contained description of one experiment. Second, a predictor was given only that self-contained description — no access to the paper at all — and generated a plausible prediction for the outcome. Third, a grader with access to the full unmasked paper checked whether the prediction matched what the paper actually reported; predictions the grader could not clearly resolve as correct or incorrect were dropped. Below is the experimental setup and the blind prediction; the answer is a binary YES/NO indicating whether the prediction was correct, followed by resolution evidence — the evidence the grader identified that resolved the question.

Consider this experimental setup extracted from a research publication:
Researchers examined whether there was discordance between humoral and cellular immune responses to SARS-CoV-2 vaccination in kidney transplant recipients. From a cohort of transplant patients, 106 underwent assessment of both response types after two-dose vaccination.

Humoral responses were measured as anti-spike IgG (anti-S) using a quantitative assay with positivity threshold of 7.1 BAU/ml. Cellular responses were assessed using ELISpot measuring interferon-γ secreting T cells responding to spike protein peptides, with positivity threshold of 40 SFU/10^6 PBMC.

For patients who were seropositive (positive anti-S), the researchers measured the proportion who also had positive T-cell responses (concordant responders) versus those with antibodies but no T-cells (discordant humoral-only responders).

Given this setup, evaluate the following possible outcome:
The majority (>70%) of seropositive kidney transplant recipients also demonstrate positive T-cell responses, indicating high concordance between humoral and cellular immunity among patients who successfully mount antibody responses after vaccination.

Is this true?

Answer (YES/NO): NO